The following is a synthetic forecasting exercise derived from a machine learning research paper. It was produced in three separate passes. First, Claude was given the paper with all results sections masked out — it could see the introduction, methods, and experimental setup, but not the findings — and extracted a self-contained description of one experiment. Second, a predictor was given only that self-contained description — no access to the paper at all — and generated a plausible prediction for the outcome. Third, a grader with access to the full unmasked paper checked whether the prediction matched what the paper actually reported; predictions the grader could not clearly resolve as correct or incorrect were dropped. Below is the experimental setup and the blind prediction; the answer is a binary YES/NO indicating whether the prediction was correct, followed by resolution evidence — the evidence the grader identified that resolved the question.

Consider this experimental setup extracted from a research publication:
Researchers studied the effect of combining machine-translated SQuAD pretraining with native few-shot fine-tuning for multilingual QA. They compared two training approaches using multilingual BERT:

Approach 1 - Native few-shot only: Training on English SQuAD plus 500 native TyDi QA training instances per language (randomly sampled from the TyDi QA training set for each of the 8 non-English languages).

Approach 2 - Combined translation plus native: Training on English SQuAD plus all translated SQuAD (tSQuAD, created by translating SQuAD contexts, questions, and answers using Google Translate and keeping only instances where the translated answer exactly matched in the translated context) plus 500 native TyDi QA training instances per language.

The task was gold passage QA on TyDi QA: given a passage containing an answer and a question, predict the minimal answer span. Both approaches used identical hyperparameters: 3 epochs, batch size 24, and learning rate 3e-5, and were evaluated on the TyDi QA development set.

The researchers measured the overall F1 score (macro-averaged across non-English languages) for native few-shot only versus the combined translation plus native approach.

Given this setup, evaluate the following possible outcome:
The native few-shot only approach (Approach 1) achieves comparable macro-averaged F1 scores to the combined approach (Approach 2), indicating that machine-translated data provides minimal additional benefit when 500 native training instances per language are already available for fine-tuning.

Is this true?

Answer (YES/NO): NO